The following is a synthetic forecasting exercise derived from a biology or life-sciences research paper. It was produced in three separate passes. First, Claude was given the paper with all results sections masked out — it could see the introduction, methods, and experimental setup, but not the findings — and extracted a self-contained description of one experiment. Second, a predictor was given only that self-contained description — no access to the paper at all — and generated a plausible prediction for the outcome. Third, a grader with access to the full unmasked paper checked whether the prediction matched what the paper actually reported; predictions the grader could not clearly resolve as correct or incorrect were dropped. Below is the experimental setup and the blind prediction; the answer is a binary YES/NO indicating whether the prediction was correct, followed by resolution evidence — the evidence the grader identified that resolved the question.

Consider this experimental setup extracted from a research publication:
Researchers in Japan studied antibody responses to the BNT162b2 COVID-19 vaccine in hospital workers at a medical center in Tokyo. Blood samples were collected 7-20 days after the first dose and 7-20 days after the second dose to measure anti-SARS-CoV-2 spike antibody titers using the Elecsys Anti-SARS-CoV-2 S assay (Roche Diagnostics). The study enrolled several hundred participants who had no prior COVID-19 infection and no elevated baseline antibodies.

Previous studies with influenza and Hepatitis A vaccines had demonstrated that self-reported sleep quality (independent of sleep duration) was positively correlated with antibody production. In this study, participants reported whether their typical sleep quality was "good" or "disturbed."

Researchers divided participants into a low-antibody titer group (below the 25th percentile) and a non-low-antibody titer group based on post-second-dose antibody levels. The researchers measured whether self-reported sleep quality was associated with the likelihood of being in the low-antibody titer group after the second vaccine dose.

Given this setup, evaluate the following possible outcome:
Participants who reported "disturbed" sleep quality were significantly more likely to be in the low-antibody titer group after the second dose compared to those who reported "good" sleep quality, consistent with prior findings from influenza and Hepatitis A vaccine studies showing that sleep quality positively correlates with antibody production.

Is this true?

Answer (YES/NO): NO